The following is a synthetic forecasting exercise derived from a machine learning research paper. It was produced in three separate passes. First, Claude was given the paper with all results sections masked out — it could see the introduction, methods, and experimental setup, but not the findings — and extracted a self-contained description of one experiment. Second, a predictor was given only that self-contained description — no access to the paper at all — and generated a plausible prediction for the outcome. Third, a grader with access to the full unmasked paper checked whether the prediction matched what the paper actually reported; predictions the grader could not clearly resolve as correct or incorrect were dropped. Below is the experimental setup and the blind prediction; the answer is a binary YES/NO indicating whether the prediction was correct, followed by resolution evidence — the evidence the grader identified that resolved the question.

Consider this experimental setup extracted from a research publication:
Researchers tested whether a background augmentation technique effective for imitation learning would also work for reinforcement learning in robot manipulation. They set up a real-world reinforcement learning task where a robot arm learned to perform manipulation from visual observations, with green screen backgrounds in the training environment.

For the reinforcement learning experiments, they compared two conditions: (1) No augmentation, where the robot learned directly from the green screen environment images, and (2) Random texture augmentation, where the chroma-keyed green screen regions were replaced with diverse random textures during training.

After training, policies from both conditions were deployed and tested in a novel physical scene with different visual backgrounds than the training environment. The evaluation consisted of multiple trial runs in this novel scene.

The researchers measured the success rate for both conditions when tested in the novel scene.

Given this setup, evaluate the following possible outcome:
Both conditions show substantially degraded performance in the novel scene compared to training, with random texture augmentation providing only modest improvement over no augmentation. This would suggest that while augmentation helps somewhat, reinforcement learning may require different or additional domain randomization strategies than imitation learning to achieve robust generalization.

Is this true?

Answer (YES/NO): NO